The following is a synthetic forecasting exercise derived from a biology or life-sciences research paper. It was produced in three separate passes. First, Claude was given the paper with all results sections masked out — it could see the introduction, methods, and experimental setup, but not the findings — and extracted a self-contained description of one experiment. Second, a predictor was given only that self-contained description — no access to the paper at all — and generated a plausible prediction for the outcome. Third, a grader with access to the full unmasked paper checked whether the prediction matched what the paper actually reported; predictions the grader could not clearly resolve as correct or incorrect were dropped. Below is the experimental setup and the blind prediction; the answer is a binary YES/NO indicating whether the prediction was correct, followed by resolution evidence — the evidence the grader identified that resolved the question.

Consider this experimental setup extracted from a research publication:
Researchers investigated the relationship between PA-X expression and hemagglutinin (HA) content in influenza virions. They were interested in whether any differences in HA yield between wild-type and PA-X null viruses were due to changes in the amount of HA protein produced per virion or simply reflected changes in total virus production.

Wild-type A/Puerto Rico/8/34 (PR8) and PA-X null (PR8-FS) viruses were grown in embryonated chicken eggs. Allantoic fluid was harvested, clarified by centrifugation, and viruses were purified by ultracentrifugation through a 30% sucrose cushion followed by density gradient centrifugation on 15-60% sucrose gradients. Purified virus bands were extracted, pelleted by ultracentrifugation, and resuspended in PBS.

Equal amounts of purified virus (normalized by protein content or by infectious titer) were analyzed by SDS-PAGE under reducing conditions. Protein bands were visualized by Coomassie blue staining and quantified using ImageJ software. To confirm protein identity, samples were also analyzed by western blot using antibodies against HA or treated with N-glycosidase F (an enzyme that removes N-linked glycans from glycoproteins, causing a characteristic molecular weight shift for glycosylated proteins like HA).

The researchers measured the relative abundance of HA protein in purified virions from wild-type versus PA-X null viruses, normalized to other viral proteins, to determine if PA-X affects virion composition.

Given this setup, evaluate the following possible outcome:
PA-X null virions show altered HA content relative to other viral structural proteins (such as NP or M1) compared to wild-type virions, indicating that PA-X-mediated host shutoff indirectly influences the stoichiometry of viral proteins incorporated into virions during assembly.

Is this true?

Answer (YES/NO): YES